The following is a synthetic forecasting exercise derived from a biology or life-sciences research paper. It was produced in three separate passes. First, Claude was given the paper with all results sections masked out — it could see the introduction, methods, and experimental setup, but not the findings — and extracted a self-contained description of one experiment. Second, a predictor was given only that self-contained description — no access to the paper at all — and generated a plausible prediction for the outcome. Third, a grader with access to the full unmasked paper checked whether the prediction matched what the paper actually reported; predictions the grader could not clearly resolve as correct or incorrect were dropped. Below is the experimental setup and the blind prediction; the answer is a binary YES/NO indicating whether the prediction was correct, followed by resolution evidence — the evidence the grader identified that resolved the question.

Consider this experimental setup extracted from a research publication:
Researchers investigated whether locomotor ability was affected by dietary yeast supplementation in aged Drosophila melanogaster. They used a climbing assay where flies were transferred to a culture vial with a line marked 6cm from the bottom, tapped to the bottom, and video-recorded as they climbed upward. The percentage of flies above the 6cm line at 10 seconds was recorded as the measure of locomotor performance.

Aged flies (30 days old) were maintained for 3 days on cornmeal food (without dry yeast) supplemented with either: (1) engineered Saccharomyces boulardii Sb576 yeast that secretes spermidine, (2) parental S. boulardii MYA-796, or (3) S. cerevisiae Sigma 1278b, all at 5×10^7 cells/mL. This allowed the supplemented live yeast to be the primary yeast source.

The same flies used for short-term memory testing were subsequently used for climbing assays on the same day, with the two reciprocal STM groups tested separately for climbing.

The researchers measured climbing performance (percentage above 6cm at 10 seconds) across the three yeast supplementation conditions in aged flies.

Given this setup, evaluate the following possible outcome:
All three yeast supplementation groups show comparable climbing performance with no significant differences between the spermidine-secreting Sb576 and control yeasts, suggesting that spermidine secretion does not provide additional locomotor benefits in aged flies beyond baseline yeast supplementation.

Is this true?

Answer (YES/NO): YES